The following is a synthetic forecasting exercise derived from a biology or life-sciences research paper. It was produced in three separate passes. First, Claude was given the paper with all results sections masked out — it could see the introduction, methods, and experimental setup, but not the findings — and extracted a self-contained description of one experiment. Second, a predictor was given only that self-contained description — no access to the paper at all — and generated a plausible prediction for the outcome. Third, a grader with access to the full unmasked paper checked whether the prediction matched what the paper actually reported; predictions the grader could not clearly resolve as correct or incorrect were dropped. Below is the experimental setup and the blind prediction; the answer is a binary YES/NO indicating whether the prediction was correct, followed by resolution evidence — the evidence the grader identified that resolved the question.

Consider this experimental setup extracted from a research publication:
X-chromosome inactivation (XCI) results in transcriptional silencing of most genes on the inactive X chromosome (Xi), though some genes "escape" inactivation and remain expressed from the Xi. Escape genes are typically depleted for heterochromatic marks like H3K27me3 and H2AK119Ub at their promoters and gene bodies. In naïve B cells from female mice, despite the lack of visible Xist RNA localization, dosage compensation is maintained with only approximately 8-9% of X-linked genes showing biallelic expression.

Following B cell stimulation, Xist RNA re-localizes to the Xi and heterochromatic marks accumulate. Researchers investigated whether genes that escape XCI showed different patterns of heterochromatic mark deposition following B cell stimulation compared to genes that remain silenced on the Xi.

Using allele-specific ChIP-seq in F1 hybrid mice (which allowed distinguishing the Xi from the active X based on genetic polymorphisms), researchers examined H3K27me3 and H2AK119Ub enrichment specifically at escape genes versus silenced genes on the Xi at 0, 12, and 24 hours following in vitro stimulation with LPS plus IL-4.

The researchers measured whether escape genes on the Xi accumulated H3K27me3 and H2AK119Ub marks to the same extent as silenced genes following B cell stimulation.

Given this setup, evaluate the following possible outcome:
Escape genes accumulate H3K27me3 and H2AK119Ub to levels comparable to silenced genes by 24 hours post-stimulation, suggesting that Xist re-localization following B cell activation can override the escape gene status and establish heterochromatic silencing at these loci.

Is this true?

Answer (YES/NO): NO